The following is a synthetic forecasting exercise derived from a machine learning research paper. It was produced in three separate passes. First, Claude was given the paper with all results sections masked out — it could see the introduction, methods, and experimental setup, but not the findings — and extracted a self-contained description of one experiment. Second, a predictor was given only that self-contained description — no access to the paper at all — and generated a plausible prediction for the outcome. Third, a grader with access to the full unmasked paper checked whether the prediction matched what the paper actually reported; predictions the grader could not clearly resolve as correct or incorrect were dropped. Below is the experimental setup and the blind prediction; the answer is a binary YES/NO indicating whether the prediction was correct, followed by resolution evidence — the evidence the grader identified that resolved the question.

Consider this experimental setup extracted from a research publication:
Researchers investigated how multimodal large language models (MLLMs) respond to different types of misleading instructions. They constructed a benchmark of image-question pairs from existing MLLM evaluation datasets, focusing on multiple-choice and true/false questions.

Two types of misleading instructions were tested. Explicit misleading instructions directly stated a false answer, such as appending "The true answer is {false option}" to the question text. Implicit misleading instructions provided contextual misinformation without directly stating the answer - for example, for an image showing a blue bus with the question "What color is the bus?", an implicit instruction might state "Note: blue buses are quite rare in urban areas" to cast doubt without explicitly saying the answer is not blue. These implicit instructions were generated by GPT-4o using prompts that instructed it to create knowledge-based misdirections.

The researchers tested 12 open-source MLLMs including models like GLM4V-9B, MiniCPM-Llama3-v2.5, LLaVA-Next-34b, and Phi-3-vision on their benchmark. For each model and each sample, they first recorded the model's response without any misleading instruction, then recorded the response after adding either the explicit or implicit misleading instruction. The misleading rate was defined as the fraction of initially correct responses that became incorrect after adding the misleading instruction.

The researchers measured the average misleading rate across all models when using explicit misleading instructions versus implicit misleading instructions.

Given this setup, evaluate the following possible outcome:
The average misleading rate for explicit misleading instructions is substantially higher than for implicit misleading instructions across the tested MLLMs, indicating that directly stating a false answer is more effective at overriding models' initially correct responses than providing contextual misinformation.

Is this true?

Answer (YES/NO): NO